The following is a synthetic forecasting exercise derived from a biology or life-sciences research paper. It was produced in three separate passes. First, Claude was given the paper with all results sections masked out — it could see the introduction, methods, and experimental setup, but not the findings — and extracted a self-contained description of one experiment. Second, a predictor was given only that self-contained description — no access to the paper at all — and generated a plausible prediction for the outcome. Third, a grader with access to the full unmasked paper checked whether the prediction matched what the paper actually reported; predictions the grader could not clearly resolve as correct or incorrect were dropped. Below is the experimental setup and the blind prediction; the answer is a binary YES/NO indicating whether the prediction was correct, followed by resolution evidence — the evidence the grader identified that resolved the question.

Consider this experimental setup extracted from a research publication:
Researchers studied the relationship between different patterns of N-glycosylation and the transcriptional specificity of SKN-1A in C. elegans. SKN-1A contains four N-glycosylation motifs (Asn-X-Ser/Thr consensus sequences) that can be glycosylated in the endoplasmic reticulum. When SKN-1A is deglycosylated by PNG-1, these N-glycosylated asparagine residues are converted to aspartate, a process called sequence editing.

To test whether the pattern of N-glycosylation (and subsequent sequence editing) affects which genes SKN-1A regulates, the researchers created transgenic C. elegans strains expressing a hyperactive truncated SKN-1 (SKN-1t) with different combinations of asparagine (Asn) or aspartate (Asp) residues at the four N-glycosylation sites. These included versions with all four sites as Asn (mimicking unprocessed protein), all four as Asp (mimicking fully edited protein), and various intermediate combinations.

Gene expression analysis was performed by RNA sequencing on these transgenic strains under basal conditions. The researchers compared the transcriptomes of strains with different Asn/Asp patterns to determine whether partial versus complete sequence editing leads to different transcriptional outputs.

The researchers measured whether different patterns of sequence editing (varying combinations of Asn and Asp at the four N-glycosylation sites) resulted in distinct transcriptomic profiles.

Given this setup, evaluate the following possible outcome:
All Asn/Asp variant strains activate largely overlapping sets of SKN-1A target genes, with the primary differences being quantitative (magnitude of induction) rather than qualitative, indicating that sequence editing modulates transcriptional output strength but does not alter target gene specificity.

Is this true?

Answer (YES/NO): NO